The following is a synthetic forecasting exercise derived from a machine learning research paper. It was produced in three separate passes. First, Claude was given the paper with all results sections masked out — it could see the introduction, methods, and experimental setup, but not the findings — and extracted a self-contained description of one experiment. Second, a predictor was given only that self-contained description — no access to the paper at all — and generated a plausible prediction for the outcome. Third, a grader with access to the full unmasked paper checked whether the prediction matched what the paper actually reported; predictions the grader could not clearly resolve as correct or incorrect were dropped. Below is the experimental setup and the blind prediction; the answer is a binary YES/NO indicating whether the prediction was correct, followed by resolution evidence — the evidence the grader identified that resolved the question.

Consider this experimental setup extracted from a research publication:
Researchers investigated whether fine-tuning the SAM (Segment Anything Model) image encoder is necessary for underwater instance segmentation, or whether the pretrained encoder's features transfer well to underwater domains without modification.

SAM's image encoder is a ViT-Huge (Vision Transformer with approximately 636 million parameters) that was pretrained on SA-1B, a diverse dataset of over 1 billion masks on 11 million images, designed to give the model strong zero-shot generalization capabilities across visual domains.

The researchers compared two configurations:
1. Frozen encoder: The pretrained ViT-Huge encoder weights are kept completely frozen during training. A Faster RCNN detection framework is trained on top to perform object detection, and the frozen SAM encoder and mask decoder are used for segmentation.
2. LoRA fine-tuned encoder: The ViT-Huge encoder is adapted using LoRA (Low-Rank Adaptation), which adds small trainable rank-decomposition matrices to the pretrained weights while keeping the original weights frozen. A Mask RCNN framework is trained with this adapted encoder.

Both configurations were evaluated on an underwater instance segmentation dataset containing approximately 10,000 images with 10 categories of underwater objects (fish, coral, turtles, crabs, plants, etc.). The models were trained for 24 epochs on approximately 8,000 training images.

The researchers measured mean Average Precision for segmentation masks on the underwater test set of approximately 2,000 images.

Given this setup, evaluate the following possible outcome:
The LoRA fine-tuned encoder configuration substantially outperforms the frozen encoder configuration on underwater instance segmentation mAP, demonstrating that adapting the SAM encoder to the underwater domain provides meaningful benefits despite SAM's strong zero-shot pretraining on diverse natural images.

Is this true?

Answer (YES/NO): YES